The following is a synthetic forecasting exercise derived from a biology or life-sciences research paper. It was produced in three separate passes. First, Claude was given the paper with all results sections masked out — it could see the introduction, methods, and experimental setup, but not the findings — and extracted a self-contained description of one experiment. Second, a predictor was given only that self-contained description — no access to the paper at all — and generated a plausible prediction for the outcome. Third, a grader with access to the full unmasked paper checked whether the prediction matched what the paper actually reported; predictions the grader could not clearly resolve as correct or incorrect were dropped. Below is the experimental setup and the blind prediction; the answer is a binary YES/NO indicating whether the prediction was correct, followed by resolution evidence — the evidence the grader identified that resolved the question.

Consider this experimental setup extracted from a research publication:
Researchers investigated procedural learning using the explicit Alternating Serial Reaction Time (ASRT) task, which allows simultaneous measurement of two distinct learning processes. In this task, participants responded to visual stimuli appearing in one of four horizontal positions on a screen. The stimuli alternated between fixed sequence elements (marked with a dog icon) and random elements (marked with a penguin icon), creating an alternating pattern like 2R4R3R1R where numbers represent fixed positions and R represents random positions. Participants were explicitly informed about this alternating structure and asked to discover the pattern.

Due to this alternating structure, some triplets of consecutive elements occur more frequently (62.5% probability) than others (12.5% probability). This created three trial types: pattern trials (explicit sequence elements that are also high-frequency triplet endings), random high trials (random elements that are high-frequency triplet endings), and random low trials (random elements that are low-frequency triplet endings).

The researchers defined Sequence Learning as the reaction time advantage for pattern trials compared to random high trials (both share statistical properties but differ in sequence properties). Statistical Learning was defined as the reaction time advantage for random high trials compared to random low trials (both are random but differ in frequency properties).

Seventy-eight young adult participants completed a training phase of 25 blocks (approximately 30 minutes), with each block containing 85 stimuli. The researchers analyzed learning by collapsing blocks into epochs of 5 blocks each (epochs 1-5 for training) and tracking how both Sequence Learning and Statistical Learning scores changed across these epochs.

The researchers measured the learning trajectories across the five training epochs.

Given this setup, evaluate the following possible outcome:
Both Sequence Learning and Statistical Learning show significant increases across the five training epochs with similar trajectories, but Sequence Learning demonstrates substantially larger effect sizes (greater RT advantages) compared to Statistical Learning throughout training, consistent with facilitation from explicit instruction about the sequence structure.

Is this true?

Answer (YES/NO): NO